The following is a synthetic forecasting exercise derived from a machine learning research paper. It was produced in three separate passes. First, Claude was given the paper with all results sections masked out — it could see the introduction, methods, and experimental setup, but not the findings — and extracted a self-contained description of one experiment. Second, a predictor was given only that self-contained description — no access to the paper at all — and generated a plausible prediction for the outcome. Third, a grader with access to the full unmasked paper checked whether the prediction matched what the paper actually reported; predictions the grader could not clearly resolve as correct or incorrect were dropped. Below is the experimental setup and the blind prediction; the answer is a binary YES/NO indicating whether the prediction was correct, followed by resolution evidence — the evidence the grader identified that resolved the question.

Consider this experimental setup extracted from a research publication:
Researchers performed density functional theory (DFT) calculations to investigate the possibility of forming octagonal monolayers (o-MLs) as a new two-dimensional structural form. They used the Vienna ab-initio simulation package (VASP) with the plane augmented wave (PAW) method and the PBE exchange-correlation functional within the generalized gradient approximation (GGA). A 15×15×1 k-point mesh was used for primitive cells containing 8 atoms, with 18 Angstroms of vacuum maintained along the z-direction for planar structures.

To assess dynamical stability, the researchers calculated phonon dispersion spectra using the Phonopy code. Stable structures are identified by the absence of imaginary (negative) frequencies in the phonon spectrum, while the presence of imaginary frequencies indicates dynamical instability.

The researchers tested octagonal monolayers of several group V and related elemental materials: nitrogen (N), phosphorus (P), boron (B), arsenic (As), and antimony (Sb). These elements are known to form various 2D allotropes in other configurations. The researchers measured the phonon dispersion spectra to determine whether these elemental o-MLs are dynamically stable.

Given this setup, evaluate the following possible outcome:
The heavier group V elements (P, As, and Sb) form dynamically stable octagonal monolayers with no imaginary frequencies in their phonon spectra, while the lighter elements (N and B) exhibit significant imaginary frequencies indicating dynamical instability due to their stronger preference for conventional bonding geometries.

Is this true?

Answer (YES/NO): NO